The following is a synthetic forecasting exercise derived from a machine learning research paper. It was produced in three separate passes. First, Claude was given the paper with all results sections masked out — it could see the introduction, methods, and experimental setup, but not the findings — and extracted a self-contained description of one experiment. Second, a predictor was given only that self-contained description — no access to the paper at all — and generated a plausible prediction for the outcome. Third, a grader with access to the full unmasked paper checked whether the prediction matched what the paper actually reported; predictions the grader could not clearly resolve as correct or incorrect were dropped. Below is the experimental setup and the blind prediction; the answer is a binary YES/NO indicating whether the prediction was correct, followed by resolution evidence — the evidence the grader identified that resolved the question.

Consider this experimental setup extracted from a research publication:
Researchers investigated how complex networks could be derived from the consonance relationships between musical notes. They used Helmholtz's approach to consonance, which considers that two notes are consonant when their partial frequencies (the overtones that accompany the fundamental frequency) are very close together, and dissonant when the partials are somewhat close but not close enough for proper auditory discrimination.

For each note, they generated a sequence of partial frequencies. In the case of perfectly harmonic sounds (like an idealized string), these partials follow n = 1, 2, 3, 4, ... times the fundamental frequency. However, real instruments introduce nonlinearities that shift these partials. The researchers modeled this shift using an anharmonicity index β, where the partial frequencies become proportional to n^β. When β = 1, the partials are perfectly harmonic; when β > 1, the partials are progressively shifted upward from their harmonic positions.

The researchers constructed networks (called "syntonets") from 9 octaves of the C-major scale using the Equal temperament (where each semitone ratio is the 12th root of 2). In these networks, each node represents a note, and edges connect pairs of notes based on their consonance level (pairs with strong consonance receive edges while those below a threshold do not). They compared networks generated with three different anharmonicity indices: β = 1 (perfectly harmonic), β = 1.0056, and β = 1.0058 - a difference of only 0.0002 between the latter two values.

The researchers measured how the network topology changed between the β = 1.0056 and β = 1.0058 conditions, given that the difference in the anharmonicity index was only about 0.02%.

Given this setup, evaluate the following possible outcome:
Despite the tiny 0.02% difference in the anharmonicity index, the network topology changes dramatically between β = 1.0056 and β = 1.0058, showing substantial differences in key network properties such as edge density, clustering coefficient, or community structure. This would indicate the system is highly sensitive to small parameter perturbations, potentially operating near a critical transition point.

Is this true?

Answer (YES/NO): YES